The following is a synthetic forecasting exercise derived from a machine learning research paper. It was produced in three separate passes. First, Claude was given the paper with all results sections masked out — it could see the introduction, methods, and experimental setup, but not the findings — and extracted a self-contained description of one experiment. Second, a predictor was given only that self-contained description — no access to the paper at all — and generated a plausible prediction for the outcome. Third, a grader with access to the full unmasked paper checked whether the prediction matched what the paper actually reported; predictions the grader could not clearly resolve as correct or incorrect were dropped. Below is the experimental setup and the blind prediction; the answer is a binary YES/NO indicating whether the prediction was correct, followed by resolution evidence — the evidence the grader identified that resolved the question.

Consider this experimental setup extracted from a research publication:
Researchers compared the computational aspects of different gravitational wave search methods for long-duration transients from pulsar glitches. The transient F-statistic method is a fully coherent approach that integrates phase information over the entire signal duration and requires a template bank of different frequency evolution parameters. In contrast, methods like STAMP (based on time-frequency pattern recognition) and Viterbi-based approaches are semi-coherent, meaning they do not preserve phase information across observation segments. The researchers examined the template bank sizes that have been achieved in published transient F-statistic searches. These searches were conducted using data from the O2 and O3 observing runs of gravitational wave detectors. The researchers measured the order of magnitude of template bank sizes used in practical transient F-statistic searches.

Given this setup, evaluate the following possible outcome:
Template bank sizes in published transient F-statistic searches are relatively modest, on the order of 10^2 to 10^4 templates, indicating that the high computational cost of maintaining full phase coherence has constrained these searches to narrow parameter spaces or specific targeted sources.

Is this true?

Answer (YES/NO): NO